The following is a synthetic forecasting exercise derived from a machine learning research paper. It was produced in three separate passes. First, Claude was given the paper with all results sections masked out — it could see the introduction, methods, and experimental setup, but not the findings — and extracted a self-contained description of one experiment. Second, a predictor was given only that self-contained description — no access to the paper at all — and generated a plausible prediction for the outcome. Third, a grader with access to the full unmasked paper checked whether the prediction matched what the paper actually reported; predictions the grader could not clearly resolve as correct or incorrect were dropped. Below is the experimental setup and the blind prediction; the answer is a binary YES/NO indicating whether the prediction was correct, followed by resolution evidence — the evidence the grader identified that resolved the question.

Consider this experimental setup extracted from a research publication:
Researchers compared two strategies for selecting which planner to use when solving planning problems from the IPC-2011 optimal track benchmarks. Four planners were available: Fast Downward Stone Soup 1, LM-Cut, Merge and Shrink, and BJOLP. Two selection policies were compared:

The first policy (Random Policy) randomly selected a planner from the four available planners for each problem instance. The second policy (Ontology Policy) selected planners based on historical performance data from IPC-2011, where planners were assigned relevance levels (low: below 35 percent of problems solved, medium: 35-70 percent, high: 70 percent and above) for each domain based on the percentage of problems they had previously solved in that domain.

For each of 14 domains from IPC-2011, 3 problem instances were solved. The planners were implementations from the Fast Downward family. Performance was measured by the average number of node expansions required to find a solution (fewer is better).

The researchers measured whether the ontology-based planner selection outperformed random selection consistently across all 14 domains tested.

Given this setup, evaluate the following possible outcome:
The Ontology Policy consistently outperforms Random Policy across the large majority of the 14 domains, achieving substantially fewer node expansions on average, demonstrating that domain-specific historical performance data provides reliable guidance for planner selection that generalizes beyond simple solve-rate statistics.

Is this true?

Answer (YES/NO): NO